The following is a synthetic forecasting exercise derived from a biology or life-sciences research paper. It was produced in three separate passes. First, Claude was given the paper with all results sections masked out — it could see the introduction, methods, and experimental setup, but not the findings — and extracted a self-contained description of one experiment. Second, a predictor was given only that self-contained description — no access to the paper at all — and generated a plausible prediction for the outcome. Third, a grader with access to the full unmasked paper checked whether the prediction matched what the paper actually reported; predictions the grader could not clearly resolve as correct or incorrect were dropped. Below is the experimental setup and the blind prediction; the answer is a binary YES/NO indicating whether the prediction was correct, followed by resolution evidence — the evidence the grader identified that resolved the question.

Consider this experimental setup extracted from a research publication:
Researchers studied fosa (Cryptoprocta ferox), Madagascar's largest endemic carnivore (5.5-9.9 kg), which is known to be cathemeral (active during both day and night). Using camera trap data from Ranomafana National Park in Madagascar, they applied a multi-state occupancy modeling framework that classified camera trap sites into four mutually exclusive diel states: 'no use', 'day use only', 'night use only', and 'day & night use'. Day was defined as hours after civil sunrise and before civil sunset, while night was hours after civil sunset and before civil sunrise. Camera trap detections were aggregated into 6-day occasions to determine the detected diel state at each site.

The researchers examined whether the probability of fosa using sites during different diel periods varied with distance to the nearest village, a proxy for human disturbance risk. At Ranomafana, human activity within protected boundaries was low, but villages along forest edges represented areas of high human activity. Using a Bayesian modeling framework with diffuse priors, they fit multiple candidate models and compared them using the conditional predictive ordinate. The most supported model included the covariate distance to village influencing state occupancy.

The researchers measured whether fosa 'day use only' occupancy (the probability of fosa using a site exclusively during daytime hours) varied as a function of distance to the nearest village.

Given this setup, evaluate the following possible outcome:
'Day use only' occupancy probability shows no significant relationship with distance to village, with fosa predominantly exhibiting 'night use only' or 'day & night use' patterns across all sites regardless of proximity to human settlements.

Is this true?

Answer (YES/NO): NO